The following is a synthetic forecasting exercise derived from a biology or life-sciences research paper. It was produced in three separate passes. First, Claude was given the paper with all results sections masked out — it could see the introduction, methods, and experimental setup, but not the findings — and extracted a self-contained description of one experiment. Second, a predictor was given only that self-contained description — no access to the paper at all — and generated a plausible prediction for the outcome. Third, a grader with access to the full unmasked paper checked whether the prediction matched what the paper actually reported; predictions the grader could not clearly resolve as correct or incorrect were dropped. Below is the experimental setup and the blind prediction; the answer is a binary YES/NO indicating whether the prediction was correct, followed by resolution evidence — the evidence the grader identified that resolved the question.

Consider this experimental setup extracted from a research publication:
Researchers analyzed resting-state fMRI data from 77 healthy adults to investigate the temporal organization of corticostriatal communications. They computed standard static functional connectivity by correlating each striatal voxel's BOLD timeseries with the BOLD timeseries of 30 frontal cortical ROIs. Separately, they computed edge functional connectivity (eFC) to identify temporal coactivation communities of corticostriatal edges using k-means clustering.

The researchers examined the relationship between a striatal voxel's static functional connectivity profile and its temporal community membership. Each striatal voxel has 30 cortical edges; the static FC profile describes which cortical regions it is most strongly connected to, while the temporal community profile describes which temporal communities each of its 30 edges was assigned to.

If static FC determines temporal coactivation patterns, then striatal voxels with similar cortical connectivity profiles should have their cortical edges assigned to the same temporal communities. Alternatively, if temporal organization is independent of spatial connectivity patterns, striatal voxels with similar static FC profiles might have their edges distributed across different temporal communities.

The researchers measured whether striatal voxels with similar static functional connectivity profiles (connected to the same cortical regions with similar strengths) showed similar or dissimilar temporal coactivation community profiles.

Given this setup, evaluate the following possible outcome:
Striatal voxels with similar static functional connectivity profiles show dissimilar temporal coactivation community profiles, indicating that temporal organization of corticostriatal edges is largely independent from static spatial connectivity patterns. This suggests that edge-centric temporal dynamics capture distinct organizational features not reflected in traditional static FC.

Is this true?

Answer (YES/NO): YES